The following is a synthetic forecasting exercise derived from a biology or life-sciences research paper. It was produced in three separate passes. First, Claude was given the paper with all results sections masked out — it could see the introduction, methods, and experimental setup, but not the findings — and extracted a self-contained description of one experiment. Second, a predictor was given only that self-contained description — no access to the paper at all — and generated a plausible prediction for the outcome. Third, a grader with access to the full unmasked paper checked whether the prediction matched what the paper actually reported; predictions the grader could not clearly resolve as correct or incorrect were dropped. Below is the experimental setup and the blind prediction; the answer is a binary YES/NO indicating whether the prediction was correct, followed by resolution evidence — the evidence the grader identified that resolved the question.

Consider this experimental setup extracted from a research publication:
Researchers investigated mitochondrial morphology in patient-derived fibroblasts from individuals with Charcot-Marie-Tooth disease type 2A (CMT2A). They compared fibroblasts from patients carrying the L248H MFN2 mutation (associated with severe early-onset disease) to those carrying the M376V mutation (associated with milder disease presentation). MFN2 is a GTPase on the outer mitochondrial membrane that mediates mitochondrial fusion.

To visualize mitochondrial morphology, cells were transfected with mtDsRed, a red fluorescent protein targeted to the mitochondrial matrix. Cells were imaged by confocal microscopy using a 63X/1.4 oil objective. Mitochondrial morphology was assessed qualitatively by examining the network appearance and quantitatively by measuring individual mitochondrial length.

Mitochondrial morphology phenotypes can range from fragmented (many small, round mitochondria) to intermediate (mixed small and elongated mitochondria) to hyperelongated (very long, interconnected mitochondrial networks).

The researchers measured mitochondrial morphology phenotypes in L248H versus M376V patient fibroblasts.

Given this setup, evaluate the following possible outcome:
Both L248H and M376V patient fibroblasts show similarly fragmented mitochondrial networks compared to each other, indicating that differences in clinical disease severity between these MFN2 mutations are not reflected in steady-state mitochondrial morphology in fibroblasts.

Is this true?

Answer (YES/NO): NO